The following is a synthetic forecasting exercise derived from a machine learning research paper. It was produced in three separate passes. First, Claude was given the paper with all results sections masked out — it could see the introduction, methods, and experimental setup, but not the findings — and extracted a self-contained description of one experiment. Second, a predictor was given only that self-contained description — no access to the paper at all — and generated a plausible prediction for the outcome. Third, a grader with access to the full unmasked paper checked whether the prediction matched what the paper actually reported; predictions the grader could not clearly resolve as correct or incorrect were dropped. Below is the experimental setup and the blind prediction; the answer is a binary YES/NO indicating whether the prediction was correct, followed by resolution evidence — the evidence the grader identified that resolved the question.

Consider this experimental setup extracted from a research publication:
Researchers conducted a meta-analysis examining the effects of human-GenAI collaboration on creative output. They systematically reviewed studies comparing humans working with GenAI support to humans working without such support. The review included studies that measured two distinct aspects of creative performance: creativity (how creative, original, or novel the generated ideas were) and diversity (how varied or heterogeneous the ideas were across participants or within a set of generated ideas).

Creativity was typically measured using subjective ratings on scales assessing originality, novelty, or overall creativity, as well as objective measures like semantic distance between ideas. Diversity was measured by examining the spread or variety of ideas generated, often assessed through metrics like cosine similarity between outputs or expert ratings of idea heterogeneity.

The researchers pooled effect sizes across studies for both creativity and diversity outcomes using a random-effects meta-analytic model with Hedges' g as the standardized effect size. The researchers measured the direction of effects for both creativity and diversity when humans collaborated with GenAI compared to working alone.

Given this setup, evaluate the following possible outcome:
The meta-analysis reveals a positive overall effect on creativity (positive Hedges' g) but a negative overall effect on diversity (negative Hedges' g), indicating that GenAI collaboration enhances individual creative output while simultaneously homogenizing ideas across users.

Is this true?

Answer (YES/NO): YES